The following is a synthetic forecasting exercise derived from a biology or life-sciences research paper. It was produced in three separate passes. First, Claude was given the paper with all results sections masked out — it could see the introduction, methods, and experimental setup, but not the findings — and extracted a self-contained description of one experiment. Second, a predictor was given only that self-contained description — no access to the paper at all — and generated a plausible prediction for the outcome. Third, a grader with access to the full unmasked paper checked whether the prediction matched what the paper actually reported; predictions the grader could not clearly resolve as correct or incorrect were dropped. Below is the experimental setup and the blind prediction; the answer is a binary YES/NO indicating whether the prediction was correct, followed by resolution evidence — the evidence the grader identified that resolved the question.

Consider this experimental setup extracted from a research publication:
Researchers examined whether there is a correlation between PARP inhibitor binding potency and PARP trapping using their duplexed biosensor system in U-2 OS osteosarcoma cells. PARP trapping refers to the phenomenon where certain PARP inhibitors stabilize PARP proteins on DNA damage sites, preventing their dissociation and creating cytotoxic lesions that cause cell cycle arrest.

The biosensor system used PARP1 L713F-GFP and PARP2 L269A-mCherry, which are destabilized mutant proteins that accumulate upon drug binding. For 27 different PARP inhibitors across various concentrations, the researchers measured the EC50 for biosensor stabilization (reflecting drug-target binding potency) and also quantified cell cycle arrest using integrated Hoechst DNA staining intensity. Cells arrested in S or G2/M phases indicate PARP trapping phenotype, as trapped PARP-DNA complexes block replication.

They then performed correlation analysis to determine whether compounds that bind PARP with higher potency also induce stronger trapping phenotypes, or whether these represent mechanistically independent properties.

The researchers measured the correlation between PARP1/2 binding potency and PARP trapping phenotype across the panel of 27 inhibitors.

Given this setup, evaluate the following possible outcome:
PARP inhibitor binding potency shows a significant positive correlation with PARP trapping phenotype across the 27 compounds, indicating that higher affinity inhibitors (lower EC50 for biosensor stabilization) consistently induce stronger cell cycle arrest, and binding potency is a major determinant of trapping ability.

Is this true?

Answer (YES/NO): YES